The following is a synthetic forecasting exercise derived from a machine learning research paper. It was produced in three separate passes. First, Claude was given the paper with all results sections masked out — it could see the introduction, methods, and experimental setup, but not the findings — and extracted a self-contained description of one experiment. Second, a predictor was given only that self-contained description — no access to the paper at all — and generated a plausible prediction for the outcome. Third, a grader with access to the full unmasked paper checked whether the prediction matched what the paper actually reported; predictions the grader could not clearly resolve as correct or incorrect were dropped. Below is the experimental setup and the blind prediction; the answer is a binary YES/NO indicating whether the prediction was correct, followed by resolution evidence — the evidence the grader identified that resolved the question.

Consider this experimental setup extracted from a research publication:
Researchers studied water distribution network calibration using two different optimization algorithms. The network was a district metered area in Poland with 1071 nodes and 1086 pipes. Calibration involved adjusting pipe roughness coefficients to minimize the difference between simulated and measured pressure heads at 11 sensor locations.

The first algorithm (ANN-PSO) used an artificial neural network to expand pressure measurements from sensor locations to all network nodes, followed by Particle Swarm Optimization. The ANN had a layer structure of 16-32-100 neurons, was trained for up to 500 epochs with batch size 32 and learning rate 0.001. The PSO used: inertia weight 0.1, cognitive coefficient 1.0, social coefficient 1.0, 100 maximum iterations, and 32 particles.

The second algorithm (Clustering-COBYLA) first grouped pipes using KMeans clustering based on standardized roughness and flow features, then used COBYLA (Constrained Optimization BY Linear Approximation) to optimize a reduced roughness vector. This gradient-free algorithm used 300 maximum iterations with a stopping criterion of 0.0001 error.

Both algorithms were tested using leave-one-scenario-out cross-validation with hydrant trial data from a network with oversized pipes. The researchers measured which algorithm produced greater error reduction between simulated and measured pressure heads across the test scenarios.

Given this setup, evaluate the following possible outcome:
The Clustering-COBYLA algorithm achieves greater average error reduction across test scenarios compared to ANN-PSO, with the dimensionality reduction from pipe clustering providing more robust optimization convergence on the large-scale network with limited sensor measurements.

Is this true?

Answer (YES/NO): YES